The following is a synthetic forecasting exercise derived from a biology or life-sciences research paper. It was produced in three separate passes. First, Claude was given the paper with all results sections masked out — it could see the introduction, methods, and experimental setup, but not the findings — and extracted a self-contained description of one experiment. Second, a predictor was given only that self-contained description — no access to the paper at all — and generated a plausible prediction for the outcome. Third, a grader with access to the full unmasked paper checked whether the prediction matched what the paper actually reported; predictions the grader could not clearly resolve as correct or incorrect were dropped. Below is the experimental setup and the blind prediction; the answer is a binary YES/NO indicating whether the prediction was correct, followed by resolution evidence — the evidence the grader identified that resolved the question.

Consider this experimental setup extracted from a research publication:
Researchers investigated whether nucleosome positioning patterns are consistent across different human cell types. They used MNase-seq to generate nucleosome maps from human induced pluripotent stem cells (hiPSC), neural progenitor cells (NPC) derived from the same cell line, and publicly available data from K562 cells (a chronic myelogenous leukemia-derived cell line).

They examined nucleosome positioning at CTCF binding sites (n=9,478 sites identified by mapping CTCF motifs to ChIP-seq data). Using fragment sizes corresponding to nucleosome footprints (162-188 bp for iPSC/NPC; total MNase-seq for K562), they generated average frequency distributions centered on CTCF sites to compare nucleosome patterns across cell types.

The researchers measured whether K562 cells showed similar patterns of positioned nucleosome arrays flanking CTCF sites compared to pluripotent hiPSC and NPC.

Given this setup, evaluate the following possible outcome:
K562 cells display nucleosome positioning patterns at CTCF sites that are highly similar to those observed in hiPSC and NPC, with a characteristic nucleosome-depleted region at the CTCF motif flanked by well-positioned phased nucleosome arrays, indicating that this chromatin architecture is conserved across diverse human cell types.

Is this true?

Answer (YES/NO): NO